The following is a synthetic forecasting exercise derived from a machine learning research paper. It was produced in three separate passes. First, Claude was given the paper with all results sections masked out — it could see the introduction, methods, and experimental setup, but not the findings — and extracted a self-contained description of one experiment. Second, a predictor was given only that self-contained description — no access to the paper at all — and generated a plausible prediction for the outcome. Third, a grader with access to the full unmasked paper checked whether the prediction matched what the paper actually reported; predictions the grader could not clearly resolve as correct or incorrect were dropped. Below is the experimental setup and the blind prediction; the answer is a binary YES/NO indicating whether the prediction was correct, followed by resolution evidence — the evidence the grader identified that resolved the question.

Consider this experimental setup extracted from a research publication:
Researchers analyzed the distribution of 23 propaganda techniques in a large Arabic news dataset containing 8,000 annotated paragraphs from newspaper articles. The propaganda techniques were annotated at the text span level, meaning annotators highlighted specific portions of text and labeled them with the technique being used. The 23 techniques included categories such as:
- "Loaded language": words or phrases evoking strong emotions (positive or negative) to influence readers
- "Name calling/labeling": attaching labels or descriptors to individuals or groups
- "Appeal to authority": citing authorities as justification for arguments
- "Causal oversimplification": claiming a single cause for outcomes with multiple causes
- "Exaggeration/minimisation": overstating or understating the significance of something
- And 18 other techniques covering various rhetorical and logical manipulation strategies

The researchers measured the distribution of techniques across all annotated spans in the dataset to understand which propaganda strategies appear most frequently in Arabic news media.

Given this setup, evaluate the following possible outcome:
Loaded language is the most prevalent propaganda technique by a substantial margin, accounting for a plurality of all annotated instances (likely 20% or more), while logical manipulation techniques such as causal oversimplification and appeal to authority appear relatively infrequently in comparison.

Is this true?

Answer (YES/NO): YES